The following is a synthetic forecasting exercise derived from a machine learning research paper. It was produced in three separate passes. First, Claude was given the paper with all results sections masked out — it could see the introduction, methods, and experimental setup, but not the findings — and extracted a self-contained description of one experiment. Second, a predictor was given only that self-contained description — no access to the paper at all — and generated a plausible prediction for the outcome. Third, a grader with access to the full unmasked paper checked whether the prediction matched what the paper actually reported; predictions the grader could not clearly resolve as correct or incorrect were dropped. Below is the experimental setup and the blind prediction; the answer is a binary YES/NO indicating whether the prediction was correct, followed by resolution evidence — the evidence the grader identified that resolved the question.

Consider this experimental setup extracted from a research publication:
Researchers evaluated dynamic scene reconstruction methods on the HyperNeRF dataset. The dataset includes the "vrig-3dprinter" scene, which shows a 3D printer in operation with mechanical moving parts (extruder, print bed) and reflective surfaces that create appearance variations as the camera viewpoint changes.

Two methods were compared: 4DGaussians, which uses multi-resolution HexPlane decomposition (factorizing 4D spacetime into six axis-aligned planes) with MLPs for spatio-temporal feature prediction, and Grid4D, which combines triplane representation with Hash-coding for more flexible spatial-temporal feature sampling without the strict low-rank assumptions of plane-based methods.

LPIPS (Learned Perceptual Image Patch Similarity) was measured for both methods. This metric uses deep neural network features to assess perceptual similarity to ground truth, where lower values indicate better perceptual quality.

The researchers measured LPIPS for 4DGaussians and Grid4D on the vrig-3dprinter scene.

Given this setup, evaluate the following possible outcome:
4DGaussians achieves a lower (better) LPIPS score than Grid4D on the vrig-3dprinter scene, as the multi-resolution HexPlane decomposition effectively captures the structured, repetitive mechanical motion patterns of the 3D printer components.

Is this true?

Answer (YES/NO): NO